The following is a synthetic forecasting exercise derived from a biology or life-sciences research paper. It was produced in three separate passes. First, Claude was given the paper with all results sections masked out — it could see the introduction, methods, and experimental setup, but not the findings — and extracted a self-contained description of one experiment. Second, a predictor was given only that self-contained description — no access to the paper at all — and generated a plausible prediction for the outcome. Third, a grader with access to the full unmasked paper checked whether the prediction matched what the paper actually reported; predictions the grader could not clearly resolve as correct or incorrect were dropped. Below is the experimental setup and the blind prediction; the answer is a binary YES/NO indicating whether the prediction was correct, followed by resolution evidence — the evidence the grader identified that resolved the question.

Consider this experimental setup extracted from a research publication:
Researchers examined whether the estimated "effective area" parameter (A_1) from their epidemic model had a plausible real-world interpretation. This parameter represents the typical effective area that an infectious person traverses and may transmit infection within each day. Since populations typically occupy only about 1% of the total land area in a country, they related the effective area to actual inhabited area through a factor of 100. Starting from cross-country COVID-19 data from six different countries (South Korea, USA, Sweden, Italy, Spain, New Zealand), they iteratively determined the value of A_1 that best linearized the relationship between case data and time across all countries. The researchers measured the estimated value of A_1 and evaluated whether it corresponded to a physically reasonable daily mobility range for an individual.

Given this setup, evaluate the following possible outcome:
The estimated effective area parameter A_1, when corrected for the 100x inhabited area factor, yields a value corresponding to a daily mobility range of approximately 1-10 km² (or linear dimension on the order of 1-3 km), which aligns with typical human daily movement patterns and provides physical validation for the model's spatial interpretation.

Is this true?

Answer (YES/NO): NO